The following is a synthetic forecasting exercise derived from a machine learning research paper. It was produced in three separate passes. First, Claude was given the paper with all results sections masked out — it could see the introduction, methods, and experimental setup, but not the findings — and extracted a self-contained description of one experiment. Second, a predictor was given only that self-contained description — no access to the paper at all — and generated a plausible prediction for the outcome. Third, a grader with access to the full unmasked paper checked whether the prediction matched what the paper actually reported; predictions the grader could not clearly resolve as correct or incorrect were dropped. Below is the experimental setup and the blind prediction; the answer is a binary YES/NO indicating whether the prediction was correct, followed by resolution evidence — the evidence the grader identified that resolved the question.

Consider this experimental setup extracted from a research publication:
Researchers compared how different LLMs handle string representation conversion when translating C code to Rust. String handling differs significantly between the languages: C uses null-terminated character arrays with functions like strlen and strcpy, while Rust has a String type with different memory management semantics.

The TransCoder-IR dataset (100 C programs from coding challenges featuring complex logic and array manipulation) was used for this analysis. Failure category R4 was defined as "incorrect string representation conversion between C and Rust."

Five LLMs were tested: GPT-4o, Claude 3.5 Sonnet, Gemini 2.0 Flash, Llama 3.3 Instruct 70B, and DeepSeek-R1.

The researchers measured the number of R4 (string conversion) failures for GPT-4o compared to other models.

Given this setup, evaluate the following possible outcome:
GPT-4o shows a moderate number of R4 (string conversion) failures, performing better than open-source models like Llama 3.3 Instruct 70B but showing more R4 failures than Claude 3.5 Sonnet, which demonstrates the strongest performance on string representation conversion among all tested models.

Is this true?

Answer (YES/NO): NO